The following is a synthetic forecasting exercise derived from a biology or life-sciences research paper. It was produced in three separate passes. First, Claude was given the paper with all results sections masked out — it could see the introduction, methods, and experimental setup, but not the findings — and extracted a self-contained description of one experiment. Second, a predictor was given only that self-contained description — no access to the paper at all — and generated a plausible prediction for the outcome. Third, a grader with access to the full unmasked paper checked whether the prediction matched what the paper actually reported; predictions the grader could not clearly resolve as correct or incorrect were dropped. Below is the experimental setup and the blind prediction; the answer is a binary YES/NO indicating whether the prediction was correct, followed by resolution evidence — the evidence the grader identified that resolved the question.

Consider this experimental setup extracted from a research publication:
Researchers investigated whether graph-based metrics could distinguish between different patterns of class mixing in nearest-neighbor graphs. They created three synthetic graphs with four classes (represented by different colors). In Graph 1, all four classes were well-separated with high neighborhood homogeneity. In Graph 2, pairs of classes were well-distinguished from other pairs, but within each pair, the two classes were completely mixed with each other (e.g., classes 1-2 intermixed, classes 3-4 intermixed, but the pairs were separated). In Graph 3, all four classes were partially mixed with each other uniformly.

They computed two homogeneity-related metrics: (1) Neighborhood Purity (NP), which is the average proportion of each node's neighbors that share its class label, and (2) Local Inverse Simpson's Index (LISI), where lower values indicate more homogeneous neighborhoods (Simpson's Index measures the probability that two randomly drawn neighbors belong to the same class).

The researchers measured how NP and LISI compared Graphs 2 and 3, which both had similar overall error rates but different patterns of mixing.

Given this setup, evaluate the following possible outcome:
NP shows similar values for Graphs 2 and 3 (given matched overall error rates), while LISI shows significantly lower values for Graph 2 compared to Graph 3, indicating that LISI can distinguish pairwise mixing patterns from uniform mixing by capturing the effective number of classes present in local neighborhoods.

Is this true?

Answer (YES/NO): NO